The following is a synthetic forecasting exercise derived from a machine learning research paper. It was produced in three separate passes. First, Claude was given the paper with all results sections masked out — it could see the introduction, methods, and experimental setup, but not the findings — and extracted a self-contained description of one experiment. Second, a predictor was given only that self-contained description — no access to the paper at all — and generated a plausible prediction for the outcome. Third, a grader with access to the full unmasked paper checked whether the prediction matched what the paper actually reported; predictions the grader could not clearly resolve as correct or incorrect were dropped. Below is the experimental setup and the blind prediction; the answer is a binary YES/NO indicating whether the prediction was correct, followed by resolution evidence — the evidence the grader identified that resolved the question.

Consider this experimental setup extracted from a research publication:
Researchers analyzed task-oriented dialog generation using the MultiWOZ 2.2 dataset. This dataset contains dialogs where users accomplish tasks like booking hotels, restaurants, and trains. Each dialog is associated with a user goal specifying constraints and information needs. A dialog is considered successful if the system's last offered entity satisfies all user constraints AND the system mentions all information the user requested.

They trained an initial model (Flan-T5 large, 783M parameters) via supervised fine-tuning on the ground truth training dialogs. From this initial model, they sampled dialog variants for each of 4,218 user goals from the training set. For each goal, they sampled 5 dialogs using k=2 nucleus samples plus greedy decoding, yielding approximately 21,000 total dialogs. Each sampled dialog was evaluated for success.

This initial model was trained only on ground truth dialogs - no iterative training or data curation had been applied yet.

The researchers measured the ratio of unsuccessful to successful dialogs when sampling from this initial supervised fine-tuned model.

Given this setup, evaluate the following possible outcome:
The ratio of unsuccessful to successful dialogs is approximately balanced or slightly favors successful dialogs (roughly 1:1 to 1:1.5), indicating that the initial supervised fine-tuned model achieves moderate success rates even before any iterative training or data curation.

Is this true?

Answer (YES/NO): NO